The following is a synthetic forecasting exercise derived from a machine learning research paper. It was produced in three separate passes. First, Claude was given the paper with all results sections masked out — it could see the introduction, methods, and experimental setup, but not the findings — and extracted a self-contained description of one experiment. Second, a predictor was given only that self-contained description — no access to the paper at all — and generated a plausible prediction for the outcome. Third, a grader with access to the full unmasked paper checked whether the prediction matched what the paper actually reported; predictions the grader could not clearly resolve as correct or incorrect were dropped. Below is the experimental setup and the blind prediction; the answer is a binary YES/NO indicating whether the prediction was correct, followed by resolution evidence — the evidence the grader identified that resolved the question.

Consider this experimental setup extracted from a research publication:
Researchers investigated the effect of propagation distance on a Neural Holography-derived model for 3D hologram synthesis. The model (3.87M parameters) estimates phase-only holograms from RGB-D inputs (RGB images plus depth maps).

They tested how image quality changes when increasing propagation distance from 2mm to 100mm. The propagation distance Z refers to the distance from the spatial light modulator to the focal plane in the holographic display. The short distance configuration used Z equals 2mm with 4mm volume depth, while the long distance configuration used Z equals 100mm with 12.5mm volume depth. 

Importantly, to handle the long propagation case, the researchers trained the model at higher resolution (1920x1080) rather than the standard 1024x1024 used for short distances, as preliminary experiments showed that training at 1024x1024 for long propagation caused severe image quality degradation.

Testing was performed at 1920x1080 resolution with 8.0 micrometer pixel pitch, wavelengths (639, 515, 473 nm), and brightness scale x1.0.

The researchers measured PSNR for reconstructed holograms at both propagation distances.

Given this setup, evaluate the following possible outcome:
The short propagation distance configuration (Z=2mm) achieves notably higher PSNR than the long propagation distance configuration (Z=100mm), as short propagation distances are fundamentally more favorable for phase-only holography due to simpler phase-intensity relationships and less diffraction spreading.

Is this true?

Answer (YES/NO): NO